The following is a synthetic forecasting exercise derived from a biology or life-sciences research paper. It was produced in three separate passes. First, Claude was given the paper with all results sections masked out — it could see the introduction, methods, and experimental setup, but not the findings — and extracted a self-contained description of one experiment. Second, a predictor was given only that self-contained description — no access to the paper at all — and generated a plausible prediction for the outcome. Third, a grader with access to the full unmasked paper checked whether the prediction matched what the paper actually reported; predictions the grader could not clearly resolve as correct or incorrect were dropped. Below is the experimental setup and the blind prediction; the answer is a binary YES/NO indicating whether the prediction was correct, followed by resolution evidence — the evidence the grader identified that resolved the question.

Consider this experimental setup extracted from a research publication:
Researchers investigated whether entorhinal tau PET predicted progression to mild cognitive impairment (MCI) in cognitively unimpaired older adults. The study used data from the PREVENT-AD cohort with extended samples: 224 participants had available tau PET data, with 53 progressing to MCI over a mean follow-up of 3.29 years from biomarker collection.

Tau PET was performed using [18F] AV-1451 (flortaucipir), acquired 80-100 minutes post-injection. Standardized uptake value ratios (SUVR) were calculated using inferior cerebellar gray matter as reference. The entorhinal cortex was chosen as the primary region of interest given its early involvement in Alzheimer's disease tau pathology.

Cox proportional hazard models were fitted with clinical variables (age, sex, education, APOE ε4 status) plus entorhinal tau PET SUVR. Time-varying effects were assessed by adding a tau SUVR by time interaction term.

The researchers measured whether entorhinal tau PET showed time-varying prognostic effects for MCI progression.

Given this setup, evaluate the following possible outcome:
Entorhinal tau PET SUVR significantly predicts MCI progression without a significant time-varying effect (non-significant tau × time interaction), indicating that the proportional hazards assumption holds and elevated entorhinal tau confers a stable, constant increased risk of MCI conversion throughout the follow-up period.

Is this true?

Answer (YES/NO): YES